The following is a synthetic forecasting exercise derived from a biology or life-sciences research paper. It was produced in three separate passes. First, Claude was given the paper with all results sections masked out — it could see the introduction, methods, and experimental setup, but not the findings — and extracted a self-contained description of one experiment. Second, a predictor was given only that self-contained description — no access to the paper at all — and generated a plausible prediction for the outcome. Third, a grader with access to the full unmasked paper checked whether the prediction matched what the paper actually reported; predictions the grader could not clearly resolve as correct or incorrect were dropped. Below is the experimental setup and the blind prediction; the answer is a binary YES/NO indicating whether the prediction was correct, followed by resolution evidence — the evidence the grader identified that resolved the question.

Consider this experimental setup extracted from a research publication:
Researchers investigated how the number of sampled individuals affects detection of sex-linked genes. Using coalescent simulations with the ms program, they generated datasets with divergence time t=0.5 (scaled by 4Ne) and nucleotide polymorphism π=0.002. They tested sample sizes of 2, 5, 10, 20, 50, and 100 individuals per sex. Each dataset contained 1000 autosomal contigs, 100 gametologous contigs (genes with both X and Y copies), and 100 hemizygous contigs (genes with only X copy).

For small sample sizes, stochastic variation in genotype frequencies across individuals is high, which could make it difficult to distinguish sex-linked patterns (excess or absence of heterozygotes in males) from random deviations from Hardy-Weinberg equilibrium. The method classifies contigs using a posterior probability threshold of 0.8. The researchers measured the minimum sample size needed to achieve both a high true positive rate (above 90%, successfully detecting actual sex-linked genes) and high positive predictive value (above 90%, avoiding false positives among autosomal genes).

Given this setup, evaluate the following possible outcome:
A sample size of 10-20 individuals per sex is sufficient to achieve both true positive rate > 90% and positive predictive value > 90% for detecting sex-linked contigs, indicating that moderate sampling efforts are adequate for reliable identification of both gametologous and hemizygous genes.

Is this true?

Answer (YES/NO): NO